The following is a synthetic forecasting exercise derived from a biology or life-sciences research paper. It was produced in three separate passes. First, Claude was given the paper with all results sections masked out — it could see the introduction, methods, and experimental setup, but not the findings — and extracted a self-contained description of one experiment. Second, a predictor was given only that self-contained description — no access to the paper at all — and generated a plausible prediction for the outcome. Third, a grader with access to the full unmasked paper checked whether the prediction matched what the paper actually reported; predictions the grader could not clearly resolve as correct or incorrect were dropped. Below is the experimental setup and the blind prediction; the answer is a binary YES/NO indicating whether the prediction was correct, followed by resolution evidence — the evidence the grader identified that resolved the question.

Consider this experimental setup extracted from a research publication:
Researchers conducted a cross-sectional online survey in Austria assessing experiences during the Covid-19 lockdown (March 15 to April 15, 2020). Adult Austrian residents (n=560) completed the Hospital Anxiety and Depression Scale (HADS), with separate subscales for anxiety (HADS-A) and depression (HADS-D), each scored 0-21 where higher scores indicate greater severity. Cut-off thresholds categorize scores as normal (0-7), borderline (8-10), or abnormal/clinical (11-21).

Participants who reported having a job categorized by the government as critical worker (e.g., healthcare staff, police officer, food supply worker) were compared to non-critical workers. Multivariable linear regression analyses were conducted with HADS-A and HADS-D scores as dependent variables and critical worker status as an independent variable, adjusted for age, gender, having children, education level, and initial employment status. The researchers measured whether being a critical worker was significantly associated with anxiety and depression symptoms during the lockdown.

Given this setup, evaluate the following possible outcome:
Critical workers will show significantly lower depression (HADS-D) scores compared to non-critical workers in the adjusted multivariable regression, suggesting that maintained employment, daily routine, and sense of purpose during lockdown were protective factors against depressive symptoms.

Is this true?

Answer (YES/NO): NO